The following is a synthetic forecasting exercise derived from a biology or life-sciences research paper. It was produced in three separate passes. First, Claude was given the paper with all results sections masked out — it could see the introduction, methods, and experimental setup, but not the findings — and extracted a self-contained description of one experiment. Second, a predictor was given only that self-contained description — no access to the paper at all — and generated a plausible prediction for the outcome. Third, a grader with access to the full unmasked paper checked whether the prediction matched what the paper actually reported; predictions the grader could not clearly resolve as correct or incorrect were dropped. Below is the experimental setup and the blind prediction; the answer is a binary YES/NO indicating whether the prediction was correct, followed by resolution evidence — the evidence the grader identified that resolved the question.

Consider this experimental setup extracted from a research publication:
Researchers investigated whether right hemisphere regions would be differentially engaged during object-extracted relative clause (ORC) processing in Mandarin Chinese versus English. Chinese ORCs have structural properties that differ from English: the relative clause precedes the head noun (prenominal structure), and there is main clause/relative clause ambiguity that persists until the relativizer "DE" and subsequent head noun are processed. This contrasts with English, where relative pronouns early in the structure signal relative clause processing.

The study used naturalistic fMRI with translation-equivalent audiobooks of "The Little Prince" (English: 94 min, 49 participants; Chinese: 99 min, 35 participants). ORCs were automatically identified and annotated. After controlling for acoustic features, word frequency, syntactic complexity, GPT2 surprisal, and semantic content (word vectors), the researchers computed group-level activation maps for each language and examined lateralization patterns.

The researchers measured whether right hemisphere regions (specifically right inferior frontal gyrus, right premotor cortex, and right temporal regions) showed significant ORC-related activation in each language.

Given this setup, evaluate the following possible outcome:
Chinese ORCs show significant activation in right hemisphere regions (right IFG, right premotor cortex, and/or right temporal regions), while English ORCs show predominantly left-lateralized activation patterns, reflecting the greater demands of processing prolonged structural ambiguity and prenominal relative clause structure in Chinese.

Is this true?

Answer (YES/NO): YES